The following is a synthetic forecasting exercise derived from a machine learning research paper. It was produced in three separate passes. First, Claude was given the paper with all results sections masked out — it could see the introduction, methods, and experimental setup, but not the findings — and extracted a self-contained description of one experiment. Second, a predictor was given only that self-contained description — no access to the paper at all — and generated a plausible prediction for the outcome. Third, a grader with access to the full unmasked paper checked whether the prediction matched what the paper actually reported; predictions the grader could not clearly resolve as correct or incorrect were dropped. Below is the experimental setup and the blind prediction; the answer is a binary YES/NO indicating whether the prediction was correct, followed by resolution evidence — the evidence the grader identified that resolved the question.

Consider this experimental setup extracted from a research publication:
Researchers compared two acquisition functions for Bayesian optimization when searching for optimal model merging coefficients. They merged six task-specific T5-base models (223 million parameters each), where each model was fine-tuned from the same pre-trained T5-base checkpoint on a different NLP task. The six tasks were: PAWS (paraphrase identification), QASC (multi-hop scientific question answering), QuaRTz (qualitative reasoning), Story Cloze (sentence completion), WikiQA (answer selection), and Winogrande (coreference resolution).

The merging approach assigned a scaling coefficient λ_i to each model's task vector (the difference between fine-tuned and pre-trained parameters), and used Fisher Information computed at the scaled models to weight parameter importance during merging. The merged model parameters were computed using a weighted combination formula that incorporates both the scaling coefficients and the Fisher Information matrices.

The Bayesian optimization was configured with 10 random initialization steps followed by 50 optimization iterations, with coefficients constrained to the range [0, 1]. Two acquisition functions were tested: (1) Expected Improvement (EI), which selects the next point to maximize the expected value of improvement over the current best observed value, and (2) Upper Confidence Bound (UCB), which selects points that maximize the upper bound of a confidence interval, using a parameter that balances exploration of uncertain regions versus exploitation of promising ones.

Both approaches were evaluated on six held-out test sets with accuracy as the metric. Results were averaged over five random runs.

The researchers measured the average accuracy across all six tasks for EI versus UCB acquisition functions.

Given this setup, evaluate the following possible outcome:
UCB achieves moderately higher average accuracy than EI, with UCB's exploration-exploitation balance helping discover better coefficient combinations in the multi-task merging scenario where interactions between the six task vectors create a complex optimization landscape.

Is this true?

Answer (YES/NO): NO